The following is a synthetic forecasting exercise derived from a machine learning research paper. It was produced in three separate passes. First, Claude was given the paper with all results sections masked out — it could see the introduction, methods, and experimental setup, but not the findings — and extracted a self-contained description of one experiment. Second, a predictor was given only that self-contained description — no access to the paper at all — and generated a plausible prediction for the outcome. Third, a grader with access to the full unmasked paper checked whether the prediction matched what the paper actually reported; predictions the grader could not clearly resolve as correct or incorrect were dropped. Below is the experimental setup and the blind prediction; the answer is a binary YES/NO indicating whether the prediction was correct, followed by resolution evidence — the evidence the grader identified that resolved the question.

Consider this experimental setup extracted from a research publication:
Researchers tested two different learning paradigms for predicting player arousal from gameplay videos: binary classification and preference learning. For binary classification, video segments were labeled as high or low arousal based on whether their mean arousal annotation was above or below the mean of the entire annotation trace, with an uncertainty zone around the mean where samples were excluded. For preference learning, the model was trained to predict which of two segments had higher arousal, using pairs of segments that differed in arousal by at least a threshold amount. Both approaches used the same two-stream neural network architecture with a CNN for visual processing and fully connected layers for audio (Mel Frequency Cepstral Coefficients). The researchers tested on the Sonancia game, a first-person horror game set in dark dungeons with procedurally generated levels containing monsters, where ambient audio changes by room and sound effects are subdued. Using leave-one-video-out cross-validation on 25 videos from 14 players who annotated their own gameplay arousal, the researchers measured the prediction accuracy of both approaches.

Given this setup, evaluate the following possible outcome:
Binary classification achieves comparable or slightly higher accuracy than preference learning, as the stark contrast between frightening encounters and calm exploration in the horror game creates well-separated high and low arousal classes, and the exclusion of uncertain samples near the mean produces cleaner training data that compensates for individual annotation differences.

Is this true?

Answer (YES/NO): NO